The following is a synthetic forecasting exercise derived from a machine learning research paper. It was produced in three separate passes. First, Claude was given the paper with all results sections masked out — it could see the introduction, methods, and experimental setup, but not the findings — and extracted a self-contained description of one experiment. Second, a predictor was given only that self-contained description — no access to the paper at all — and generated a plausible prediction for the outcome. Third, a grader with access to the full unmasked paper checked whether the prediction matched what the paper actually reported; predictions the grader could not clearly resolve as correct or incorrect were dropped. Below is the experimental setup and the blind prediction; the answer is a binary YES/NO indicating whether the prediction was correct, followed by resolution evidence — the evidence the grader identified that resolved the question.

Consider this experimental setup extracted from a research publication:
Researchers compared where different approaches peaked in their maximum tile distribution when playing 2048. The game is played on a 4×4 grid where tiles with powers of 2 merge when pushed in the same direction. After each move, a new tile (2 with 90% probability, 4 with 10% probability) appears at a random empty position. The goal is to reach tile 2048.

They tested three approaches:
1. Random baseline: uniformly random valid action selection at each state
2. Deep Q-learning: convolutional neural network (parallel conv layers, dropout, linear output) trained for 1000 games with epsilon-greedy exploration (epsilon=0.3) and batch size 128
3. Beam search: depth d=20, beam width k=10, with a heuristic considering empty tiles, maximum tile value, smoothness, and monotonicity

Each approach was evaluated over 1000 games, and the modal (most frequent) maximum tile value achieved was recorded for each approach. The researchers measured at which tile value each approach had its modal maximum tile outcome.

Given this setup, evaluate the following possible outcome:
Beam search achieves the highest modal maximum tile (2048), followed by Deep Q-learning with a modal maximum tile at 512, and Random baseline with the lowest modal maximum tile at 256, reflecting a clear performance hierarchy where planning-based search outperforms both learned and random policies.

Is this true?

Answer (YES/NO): NO